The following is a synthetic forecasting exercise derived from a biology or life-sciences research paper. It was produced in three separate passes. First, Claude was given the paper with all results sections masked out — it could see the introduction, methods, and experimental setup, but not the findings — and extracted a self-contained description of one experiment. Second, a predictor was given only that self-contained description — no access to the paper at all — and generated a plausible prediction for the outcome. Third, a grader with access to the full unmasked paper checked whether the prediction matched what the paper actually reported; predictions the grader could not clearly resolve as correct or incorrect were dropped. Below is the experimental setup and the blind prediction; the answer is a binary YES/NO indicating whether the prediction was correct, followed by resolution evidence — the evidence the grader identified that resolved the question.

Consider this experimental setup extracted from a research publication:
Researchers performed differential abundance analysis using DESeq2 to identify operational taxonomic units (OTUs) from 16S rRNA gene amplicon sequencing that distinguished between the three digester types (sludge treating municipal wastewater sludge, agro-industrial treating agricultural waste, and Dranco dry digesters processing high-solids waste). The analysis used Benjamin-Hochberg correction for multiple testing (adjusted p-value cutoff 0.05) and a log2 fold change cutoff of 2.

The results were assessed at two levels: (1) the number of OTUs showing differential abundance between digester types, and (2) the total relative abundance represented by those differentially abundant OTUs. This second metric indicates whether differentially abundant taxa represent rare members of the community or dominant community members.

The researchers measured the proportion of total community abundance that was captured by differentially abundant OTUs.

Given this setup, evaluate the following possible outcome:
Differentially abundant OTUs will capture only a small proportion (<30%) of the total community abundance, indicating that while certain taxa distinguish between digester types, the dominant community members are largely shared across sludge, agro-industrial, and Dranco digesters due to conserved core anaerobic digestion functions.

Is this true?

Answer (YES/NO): NO